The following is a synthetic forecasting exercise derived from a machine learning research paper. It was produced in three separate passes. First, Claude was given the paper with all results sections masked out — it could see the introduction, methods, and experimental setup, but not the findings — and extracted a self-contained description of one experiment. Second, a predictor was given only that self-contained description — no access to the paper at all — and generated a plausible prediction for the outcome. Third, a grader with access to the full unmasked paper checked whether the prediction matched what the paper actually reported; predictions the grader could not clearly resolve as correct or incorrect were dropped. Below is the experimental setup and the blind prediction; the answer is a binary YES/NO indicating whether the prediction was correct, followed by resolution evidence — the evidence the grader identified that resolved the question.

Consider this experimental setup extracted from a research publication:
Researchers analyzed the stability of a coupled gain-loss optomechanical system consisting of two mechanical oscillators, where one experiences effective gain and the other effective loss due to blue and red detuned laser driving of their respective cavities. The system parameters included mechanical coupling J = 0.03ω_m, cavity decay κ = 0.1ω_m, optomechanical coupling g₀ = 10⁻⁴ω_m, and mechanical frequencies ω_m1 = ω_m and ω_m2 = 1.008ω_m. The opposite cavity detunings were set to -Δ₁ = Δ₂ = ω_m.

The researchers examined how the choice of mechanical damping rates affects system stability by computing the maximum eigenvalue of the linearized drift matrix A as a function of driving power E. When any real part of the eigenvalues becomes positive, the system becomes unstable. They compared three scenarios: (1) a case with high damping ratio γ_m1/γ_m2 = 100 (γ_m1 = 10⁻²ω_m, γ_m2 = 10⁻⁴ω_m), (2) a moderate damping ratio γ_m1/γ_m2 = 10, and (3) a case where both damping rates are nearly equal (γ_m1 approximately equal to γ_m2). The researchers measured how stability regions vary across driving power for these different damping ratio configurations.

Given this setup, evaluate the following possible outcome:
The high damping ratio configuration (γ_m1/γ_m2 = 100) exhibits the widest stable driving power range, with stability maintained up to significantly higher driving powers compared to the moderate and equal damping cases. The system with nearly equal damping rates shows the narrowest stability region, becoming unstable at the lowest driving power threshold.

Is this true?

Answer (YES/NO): YES